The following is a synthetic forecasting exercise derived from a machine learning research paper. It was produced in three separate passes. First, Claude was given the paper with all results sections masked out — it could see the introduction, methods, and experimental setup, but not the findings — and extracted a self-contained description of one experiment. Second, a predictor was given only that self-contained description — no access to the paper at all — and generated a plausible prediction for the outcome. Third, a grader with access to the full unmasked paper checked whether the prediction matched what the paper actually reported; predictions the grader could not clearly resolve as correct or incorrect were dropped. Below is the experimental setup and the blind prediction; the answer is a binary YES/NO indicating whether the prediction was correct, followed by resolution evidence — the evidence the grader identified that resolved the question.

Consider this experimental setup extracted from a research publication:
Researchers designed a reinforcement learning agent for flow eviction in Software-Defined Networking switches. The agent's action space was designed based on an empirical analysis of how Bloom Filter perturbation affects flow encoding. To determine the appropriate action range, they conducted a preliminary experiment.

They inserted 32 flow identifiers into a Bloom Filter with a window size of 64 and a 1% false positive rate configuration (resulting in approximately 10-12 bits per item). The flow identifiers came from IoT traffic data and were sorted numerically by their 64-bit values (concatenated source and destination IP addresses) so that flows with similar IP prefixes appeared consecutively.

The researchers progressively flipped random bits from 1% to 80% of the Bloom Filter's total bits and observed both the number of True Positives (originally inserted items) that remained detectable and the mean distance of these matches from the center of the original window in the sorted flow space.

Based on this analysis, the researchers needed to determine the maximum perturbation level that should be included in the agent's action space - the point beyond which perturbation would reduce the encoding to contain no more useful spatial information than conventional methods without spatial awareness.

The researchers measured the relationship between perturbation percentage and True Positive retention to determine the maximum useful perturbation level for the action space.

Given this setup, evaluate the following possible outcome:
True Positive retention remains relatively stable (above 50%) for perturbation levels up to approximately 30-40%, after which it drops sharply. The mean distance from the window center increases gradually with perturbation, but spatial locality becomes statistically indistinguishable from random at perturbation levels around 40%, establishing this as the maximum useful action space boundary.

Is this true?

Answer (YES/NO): NO